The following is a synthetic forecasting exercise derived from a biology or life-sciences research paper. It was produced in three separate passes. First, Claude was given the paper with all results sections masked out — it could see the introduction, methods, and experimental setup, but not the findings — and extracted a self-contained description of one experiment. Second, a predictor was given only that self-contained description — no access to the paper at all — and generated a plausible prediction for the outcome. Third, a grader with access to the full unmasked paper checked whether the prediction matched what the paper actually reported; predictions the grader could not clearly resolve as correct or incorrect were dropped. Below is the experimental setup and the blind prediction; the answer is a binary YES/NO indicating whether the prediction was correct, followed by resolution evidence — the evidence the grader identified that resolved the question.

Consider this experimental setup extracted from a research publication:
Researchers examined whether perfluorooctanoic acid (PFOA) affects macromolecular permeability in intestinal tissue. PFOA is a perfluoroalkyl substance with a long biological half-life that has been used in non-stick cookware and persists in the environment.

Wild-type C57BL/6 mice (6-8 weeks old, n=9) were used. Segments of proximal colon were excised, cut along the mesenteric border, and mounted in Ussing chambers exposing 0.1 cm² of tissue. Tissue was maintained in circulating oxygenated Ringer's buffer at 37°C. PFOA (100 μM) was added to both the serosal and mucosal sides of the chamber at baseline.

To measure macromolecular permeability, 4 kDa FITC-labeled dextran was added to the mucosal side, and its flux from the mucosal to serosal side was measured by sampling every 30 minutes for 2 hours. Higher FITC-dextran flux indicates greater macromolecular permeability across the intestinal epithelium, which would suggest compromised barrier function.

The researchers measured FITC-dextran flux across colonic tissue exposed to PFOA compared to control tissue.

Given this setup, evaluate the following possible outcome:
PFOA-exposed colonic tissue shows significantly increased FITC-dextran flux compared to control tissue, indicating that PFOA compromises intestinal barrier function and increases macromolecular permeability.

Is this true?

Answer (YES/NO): NO